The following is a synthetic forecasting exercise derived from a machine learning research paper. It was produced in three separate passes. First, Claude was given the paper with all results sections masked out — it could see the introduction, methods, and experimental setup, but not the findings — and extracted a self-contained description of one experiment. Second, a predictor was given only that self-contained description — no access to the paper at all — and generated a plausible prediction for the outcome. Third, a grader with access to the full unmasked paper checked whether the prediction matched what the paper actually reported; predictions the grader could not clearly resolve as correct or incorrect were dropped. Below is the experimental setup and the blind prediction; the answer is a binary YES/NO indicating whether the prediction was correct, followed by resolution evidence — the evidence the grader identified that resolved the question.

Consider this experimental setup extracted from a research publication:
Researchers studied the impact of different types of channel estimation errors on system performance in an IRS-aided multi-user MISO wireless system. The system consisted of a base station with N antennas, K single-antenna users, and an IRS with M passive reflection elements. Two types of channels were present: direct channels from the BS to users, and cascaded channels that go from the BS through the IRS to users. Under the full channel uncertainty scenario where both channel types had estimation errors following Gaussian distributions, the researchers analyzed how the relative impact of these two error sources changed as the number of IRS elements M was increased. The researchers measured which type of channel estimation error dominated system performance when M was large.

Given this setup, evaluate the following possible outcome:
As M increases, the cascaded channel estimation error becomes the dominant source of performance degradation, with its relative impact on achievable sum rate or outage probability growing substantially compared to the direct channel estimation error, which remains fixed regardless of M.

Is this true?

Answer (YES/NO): YES